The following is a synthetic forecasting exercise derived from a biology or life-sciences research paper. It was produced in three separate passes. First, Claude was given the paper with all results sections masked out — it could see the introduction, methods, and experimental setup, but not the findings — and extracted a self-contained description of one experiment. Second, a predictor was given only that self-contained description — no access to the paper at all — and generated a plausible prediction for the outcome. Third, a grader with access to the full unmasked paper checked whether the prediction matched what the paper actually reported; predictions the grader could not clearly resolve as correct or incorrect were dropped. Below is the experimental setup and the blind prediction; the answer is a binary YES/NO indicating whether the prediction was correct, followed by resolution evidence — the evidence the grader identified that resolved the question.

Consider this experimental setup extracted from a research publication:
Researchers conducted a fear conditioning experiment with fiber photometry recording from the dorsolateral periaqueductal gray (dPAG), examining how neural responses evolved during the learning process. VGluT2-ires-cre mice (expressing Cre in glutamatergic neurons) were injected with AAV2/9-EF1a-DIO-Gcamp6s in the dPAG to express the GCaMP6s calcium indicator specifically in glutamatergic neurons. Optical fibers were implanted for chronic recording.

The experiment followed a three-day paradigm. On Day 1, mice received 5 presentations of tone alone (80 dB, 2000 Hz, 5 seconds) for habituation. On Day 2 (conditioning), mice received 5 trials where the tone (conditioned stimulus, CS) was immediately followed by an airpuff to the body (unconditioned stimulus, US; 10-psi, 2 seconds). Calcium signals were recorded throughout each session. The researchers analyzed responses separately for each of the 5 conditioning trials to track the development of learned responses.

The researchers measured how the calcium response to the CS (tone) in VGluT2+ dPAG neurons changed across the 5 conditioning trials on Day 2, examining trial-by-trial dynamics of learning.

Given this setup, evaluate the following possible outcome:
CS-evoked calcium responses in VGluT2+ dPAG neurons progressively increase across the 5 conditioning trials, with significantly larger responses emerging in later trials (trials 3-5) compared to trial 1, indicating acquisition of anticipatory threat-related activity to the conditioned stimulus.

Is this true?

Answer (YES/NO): NO